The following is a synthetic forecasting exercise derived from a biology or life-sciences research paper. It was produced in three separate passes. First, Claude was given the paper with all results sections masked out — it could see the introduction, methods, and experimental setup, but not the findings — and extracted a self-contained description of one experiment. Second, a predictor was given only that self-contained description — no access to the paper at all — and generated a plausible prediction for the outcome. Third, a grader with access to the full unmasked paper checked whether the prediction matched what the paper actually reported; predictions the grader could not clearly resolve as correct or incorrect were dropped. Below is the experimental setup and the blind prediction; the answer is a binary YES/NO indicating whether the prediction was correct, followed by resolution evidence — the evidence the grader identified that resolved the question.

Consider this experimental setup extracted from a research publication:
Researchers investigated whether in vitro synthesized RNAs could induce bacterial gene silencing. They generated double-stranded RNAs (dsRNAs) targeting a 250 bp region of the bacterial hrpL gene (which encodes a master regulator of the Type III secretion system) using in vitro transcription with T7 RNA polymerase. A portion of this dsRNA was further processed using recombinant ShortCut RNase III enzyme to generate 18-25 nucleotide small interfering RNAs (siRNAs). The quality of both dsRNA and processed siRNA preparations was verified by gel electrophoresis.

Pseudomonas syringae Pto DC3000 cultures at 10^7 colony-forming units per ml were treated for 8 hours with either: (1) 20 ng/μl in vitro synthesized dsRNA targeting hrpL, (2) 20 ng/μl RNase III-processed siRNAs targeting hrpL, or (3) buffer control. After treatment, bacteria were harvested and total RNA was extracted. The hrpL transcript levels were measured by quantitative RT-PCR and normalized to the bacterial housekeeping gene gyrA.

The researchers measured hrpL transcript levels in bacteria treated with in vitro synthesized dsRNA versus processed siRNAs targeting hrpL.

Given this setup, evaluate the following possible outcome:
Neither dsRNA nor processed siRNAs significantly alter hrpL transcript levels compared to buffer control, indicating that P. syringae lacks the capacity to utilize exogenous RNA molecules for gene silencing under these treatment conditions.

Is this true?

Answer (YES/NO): NO